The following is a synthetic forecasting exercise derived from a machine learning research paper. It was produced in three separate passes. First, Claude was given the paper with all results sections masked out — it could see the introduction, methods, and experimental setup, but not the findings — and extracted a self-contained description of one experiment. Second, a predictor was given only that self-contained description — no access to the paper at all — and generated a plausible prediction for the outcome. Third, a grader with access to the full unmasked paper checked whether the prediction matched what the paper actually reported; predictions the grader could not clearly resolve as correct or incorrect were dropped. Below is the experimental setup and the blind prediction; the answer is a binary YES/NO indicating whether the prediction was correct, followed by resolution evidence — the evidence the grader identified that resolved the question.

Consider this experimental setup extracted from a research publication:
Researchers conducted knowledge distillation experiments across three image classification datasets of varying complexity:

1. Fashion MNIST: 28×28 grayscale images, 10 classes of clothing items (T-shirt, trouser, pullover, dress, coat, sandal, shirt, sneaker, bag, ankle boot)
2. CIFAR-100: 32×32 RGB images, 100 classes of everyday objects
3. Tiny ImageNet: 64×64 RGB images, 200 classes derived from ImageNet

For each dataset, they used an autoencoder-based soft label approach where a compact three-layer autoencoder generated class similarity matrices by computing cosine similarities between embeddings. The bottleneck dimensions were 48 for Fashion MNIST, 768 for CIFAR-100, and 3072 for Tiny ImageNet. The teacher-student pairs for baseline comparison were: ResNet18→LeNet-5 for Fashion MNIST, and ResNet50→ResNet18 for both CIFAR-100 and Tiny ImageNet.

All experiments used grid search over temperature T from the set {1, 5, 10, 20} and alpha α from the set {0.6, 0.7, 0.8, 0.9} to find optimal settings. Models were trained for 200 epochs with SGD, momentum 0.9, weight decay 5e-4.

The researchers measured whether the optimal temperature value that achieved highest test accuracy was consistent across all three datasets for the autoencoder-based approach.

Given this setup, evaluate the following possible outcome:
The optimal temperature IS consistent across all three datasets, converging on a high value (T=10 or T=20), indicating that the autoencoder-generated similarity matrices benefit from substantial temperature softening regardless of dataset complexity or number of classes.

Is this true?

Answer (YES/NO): NO